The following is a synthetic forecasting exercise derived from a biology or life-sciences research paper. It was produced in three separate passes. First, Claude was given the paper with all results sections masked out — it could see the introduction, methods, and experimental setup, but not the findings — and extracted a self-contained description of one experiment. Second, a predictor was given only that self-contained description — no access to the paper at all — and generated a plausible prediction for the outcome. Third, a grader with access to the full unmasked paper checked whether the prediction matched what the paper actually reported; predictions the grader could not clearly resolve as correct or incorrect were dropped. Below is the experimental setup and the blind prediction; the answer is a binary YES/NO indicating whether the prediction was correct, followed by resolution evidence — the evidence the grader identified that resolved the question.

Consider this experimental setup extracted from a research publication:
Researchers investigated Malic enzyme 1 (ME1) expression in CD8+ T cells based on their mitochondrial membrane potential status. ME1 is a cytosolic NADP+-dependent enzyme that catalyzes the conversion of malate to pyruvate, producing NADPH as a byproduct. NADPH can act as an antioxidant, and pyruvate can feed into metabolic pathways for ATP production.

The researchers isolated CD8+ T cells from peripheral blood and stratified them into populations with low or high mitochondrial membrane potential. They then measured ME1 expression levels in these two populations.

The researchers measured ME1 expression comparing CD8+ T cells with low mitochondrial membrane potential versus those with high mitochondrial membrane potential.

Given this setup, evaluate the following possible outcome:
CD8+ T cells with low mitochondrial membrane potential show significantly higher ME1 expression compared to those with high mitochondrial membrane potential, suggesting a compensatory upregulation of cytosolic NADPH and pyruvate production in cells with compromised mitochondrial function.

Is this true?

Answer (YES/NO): YES